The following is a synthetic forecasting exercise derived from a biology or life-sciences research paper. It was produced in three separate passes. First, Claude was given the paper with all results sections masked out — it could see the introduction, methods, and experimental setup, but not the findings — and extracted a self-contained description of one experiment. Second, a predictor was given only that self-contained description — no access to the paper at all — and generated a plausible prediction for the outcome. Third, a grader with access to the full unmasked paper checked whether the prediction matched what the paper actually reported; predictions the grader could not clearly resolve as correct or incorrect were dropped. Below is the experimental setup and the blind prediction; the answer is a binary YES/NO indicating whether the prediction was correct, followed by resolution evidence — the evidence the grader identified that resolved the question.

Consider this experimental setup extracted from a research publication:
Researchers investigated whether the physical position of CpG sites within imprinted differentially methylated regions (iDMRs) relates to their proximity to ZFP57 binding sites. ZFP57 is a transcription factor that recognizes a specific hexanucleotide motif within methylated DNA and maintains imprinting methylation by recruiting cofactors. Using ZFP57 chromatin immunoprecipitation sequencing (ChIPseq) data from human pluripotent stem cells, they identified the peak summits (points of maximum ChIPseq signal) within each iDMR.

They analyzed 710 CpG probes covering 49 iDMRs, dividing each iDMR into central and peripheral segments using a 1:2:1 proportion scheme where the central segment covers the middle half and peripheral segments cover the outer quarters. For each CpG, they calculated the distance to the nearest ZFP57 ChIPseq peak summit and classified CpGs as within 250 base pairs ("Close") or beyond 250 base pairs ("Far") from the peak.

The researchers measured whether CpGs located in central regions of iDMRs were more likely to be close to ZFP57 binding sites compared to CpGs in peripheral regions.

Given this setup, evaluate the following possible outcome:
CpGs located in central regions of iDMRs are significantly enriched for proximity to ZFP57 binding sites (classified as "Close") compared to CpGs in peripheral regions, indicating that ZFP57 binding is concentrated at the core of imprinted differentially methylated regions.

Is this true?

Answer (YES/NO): YES